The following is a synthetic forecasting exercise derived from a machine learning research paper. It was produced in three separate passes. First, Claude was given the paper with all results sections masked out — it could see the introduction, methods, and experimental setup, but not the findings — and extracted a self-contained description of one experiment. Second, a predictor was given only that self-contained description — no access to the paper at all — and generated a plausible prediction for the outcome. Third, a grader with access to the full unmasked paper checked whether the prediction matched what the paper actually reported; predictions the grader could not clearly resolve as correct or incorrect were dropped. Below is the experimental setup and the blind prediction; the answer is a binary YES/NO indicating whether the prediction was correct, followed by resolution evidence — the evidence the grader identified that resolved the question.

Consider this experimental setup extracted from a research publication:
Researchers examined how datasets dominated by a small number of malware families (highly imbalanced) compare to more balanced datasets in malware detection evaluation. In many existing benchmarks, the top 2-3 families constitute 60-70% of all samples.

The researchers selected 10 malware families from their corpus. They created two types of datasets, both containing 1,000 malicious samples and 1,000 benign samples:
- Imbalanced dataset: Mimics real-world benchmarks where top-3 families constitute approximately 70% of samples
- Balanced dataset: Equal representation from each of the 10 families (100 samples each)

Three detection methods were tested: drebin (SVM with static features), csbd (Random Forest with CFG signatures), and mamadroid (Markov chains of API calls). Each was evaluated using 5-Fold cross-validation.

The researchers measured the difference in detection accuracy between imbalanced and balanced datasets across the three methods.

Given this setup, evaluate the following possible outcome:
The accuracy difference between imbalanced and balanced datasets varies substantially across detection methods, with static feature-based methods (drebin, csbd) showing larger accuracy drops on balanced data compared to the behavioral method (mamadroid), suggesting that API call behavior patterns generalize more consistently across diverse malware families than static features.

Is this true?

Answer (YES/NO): NO